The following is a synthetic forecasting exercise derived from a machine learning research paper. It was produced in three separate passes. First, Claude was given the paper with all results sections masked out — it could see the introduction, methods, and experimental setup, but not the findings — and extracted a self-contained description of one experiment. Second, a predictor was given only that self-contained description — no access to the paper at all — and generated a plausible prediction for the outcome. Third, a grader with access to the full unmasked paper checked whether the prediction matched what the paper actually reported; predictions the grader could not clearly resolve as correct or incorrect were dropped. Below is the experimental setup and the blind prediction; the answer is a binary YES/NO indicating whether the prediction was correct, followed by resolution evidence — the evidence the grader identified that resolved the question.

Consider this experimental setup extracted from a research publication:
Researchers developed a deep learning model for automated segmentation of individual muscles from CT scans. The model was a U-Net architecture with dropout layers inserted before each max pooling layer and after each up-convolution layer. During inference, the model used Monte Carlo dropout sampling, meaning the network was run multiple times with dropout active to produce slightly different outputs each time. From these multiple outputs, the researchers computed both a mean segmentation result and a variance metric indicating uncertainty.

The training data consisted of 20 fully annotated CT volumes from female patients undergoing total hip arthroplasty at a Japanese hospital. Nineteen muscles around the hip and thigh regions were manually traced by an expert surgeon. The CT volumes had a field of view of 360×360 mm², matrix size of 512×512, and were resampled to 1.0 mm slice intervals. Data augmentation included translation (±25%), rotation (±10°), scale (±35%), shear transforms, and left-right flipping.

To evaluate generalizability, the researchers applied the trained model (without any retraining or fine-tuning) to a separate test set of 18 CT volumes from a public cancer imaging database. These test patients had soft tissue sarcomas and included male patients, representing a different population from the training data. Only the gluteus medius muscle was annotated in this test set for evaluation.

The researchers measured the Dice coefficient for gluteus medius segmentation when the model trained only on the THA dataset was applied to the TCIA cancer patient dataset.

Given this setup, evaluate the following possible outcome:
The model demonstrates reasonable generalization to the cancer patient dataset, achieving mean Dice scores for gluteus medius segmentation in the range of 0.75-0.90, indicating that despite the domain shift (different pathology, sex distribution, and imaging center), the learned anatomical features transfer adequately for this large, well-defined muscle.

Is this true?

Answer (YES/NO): NO